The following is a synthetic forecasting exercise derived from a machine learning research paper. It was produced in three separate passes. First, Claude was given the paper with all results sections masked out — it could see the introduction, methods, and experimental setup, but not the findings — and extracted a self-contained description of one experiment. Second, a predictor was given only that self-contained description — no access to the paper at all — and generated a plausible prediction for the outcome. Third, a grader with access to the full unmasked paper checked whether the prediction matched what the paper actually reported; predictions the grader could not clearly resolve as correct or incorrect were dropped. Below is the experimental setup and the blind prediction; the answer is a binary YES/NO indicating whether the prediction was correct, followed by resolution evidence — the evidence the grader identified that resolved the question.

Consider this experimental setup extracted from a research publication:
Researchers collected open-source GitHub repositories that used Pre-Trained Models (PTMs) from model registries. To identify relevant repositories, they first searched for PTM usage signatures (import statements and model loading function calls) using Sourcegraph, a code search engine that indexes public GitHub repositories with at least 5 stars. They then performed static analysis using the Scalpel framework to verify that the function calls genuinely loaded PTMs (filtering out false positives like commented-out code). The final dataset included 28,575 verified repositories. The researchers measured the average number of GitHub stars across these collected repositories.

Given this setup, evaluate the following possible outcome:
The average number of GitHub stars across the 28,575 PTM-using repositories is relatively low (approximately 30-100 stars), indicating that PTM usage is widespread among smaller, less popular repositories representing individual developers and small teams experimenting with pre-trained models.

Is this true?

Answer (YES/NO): NO